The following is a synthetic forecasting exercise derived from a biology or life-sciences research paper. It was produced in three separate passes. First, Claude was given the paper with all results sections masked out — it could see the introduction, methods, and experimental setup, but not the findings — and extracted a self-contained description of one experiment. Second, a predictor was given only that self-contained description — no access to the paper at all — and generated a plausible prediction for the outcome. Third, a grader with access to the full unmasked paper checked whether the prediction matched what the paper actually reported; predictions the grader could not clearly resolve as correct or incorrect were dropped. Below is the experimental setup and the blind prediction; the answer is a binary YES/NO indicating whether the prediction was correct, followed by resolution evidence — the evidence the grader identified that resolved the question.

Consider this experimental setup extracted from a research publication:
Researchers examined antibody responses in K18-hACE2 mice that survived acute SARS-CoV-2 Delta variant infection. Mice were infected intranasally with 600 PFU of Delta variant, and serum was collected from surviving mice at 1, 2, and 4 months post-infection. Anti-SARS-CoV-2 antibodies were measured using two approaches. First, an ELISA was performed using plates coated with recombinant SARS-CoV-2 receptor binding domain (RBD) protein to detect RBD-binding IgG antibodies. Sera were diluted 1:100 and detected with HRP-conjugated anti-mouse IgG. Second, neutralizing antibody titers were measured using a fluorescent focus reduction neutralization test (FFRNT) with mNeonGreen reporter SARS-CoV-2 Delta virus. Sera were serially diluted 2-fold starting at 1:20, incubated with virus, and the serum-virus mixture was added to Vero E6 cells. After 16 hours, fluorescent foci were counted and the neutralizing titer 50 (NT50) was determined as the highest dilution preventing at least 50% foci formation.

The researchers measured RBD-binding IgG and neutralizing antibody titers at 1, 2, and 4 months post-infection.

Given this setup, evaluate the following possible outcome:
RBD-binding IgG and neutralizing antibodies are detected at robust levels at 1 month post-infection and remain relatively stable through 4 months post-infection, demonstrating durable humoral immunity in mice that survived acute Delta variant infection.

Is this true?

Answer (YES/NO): YES